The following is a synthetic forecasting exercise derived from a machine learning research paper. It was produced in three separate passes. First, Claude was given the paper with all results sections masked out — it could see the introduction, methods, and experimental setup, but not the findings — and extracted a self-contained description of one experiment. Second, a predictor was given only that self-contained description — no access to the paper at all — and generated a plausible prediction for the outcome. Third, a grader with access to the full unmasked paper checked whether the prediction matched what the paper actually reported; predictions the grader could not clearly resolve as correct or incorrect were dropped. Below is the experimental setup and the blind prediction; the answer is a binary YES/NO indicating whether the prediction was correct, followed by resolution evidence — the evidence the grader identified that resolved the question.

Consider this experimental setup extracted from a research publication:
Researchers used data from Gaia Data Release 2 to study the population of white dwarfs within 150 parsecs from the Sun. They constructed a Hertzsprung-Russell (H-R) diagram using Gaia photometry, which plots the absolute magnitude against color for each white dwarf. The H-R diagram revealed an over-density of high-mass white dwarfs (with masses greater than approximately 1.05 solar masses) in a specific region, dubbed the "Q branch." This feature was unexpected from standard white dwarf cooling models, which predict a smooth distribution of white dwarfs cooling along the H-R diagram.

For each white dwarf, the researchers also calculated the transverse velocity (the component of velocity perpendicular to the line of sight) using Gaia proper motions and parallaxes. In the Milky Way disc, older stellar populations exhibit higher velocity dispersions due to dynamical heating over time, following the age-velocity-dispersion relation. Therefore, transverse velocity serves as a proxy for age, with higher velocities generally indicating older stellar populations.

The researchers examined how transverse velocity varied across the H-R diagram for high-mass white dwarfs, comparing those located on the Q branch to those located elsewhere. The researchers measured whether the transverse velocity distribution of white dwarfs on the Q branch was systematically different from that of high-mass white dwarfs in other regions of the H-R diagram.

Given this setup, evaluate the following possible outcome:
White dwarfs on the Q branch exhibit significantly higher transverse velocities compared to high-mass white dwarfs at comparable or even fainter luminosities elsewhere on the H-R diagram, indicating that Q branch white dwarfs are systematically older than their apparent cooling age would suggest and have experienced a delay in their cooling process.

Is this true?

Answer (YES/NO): YES